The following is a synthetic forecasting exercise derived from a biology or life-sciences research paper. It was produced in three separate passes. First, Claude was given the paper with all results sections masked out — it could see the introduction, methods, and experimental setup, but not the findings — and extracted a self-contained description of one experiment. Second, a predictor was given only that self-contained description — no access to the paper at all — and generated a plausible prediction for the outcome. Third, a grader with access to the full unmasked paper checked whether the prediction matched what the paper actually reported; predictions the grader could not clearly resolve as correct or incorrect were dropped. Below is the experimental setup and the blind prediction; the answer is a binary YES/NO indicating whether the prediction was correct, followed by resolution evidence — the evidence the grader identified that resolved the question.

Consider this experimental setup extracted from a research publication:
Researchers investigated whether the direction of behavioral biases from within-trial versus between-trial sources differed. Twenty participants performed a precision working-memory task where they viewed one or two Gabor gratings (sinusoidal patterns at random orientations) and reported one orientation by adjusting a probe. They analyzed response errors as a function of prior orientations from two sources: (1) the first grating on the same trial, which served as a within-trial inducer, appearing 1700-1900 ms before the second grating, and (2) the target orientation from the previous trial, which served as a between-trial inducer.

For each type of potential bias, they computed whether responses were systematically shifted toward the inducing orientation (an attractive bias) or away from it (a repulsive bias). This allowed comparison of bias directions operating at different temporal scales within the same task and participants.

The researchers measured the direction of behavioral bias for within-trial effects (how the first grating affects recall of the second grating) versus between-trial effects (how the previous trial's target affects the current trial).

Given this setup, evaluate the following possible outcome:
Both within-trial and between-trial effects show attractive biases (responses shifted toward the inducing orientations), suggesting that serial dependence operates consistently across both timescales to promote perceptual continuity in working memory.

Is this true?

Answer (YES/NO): NO